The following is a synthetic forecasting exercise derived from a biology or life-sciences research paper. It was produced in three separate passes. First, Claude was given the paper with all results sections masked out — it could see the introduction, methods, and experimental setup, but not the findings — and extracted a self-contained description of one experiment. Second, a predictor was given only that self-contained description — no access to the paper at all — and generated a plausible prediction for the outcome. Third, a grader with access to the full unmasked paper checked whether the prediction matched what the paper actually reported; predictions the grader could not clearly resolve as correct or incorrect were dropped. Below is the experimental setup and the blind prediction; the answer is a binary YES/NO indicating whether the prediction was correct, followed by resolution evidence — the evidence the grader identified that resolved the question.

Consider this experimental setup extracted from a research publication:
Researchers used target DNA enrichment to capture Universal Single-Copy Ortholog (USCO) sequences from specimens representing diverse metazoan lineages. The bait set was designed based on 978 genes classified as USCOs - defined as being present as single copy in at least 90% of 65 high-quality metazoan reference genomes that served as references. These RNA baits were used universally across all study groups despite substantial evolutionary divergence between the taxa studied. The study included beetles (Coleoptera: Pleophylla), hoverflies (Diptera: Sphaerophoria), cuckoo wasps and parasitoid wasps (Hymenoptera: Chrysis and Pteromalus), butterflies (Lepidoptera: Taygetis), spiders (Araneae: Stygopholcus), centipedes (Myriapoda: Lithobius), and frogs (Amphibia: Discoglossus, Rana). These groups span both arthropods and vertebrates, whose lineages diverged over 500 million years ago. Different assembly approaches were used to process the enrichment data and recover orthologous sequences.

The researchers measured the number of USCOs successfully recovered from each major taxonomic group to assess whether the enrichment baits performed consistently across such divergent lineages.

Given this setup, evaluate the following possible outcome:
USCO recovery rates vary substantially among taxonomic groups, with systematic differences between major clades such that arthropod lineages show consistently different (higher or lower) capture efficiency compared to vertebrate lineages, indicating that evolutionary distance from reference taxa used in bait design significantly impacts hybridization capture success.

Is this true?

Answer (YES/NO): NO